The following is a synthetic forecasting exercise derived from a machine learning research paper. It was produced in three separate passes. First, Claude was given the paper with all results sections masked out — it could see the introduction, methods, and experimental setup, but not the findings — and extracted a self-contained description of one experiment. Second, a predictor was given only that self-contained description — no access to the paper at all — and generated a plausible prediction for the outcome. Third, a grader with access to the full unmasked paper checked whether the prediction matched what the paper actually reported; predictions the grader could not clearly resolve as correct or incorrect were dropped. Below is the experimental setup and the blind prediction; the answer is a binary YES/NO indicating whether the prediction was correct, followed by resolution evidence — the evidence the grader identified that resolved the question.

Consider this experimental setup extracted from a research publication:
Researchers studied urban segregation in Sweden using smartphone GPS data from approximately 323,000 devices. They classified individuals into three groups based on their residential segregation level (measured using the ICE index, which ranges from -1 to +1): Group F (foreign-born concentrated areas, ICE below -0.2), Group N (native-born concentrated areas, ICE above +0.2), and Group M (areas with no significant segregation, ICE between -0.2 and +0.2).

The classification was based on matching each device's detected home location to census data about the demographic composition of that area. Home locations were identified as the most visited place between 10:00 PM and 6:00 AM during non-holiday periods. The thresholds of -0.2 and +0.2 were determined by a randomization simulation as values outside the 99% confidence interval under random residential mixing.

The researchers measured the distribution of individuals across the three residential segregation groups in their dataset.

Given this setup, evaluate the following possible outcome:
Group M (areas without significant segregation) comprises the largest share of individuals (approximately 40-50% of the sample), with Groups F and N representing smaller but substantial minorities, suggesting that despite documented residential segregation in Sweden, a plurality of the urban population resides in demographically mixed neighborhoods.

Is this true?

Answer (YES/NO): NO